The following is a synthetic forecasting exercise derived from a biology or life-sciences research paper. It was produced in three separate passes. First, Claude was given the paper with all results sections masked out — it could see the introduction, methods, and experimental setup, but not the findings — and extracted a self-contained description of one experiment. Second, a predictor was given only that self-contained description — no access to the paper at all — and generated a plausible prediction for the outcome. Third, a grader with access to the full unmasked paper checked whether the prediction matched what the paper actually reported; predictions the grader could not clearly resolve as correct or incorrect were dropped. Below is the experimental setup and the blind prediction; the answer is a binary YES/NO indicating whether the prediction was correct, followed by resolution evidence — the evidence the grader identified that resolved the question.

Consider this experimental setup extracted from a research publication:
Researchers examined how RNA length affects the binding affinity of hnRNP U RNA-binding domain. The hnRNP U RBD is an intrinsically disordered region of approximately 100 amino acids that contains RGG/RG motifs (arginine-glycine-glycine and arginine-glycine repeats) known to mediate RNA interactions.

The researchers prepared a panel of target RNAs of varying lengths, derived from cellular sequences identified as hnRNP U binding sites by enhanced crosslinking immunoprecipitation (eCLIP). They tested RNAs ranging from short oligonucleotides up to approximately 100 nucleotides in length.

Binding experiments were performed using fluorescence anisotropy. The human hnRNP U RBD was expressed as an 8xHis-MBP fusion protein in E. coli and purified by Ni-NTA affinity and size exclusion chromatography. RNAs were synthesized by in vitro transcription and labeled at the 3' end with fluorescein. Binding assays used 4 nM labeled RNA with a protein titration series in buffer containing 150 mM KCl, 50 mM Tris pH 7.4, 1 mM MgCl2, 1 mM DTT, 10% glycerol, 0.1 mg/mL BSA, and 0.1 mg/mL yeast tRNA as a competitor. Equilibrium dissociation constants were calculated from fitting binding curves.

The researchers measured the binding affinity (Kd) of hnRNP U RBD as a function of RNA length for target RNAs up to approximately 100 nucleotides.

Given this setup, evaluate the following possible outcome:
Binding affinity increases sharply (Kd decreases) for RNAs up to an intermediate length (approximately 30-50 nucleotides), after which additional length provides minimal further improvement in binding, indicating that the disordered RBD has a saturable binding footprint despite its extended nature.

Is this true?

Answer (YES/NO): NO